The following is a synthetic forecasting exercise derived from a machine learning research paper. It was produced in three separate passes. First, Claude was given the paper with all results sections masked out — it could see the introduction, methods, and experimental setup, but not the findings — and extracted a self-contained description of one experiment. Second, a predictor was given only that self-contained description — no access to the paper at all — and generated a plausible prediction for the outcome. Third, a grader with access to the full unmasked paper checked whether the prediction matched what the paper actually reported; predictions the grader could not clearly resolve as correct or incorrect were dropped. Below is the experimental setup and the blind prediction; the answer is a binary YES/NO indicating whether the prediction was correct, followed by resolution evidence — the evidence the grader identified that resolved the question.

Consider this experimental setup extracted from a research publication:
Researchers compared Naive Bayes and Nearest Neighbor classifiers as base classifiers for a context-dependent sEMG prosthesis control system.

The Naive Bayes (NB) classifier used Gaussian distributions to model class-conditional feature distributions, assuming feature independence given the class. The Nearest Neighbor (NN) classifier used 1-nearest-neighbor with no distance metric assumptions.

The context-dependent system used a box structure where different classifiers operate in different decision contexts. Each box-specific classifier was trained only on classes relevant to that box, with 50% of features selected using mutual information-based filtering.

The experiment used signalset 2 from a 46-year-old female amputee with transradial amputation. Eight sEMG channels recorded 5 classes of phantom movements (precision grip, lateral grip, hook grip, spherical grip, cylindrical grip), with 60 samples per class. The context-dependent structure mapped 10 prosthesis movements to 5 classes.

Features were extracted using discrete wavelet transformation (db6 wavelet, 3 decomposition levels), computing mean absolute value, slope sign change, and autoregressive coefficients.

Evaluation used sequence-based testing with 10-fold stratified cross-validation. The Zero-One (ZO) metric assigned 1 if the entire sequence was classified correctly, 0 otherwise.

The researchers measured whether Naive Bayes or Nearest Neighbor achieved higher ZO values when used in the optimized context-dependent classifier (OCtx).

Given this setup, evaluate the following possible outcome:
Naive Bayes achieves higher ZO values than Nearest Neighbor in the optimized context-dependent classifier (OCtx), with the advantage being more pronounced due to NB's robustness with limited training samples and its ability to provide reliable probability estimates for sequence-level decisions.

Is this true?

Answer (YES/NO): NO